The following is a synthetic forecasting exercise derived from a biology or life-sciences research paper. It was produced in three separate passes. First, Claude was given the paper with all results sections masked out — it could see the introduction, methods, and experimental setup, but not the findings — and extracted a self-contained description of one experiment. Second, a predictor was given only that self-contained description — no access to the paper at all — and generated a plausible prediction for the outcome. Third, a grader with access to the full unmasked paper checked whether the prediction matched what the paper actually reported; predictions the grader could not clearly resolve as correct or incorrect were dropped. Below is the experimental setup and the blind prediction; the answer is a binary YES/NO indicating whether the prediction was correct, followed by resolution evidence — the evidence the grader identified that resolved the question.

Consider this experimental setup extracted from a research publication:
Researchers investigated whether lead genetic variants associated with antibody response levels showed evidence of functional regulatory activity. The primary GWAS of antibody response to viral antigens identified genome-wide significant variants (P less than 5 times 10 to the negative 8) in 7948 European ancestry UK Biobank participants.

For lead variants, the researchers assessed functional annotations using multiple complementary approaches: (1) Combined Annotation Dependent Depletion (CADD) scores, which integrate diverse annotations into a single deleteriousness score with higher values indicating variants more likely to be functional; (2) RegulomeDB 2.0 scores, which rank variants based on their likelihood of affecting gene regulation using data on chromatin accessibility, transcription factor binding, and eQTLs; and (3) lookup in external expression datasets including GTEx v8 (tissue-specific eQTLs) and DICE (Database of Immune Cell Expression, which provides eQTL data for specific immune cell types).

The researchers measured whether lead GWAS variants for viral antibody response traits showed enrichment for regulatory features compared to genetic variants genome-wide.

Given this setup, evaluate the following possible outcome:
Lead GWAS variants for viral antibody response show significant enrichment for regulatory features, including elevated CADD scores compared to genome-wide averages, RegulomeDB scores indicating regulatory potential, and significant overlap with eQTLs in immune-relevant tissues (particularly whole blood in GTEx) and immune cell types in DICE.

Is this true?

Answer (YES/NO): NO